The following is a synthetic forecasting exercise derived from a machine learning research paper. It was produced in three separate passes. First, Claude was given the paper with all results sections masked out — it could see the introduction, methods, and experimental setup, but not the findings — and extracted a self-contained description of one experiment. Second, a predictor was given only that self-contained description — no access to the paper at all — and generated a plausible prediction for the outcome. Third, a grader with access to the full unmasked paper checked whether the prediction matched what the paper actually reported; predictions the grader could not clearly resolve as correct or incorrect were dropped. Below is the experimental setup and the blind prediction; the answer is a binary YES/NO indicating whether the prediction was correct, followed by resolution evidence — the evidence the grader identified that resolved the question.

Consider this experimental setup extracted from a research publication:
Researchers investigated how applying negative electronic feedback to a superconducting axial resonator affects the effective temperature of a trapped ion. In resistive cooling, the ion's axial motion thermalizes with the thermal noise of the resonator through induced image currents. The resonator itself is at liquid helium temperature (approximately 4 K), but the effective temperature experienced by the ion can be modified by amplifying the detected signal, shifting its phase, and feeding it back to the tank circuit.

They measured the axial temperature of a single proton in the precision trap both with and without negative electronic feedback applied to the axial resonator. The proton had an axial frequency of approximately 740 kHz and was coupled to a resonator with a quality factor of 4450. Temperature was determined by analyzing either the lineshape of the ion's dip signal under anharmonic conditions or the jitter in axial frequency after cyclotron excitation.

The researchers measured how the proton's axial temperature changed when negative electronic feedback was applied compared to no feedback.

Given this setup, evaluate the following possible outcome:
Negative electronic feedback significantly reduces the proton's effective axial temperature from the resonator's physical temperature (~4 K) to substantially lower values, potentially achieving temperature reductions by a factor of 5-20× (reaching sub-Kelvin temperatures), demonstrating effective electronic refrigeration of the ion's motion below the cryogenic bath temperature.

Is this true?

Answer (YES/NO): NO